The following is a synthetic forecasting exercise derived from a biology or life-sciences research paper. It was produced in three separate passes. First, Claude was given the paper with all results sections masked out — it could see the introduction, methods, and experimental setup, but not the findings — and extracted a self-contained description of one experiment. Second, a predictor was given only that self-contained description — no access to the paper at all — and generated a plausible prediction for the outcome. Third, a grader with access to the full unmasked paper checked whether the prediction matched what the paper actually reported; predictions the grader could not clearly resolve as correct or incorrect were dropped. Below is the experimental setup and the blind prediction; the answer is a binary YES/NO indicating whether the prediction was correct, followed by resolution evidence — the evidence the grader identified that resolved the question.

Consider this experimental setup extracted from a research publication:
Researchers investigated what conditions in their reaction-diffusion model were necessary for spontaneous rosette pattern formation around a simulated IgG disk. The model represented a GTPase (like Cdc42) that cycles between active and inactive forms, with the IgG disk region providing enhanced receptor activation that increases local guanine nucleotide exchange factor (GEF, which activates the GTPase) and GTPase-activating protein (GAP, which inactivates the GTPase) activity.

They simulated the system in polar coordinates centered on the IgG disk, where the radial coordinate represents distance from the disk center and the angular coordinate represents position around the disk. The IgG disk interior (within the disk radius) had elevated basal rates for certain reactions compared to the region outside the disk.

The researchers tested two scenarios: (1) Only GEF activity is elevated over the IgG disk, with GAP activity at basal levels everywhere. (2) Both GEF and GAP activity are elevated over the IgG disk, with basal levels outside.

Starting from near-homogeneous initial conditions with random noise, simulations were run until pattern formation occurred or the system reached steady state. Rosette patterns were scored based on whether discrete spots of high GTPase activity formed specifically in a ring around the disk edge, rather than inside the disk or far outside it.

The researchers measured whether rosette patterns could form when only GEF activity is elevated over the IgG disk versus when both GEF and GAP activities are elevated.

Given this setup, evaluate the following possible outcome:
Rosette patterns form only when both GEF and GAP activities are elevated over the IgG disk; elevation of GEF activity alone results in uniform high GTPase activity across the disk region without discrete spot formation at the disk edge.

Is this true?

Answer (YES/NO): YES